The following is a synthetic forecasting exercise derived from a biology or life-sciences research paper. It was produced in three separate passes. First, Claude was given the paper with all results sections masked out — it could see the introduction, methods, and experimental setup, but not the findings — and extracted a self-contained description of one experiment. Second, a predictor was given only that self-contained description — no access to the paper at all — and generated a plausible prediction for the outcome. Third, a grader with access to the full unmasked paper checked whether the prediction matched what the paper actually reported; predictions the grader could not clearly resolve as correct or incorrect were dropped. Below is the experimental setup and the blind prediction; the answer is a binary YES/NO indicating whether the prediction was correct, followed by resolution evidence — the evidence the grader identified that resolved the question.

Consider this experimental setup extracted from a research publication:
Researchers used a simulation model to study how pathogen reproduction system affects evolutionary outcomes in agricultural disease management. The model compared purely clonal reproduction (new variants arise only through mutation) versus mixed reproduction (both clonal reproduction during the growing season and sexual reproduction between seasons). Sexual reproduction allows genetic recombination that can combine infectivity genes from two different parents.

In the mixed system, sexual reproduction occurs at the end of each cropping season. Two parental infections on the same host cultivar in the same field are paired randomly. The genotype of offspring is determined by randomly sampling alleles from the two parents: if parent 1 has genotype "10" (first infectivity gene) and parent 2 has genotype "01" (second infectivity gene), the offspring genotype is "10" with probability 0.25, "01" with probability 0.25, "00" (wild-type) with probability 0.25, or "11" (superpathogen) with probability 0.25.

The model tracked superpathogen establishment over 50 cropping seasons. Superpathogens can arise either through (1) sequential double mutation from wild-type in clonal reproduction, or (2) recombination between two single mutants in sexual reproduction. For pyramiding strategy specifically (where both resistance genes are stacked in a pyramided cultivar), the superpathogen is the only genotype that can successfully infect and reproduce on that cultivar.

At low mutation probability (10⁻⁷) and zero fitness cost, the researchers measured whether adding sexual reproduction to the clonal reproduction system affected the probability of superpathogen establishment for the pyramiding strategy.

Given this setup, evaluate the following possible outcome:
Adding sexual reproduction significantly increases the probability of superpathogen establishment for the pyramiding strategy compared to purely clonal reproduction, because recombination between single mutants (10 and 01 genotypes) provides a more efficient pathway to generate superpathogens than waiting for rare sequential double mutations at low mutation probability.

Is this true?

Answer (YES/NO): NO